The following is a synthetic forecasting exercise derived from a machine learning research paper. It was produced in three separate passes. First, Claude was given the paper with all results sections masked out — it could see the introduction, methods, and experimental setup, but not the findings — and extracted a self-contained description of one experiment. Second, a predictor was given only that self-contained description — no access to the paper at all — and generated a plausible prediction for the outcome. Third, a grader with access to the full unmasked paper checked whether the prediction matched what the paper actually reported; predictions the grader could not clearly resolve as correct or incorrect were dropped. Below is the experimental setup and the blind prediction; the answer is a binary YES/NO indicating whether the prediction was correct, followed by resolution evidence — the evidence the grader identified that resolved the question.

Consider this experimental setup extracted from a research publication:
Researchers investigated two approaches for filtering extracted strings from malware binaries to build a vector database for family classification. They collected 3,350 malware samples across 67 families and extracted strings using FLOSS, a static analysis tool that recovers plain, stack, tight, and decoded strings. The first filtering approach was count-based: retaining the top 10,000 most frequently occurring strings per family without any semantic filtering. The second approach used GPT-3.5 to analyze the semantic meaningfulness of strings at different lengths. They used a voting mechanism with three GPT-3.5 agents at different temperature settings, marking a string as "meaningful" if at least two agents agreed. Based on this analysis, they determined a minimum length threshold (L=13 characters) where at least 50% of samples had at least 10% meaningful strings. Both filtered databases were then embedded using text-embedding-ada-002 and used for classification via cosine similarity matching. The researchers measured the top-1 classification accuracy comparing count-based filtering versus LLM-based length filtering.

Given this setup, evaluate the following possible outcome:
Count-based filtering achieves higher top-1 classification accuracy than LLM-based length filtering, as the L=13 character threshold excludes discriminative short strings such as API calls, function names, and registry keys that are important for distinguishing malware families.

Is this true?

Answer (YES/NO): NO